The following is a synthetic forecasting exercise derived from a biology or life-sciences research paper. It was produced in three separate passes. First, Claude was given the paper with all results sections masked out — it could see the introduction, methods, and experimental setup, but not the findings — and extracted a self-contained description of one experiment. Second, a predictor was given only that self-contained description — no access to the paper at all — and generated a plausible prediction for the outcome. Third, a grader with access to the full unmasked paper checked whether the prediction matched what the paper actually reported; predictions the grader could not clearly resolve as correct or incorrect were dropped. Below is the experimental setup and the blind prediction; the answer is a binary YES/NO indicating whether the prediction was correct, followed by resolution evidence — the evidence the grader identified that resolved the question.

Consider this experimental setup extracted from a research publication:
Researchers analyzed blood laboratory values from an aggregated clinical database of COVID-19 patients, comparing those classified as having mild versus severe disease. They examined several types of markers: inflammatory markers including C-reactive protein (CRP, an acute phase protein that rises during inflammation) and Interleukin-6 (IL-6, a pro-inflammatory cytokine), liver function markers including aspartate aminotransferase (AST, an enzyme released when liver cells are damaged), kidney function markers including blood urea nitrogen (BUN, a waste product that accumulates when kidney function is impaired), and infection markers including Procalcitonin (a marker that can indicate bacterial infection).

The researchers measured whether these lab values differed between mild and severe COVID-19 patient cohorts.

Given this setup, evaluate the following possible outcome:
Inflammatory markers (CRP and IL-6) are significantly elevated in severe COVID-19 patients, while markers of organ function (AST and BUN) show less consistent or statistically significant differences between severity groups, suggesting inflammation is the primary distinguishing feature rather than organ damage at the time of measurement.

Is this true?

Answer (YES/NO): NO